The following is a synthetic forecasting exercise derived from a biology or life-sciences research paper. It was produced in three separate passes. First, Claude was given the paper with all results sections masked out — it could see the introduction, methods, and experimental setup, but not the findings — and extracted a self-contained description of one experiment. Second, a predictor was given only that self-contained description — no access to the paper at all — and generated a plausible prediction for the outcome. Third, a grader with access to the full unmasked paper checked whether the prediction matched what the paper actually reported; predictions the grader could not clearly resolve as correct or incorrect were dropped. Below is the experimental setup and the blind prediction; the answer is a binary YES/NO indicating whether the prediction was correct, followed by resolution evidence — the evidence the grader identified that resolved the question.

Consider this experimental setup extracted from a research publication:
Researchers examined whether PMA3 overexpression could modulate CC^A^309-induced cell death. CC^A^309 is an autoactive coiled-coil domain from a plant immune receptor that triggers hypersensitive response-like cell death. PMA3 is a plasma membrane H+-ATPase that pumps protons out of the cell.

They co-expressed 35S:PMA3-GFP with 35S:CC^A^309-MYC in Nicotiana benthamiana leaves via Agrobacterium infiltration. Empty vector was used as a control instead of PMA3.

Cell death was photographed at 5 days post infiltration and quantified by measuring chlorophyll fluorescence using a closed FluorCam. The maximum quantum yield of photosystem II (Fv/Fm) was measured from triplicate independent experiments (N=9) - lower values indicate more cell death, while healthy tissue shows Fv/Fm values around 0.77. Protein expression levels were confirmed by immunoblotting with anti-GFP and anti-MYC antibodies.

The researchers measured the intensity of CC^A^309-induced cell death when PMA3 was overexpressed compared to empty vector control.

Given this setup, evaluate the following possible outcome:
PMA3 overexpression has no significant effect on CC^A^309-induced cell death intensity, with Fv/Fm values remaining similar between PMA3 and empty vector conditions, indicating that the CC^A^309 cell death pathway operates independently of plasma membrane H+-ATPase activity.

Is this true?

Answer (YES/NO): NO